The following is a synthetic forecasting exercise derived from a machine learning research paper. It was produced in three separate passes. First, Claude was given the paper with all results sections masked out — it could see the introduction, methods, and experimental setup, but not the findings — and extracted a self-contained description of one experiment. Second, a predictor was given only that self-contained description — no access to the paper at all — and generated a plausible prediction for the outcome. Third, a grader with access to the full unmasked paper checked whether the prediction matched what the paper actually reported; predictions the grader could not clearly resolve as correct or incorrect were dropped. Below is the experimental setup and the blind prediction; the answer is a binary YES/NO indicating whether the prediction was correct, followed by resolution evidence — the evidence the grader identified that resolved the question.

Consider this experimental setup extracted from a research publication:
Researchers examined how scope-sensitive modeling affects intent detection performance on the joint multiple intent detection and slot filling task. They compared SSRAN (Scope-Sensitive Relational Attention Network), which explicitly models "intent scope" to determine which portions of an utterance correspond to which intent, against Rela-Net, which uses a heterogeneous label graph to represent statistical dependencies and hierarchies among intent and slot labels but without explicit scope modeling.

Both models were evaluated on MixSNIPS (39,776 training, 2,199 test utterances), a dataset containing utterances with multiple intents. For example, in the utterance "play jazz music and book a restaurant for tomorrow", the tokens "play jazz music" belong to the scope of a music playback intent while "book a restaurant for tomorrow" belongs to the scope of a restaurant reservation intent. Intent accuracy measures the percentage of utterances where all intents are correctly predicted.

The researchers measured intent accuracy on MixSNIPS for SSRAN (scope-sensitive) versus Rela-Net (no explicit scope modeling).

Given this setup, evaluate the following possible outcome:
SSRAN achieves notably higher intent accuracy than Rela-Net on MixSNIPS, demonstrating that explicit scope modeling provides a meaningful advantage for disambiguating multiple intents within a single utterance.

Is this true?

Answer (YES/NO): NO